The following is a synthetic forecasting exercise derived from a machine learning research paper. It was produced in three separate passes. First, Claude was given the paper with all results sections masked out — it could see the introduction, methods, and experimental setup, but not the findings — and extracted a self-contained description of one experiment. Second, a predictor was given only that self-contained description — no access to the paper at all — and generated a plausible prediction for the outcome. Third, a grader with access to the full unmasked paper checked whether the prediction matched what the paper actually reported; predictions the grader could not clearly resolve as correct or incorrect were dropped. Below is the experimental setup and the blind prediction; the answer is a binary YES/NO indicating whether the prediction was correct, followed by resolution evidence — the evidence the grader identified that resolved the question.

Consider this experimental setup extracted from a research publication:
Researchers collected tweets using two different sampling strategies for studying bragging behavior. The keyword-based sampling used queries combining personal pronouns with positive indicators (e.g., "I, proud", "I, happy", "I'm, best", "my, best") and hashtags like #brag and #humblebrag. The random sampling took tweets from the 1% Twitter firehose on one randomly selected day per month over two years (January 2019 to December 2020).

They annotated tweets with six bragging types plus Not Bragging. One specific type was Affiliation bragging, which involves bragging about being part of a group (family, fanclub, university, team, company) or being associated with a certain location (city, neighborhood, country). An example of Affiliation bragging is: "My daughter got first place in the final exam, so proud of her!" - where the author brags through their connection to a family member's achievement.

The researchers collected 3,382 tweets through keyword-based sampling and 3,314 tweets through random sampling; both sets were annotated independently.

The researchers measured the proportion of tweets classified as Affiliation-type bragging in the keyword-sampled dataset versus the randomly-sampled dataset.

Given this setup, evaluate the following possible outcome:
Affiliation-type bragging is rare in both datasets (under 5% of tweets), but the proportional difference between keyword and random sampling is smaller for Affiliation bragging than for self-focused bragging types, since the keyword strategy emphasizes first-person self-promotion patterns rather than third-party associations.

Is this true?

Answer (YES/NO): NO